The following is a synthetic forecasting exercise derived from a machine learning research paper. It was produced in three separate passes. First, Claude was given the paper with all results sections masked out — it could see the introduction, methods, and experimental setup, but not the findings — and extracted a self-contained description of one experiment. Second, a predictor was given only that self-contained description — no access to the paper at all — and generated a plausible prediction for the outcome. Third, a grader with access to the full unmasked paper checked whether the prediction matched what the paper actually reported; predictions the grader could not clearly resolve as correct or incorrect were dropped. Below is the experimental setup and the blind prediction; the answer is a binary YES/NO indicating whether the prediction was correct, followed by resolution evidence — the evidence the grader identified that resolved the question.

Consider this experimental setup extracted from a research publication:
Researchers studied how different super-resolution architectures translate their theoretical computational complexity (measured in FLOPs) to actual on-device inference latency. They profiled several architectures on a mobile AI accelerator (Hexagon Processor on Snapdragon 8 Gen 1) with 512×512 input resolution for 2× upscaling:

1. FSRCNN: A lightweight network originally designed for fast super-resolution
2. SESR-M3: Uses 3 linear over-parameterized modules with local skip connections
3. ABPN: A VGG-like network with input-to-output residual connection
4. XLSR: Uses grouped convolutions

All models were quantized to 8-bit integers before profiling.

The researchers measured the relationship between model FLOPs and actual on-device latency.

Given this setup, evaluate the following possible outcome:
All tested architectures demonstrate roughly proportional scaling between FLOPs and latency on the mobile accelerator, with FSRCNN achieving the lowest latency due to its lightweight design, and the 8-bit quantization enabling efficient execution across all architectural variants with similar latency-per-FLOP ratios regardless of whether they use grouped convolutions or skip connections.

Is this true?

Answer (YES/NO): NO